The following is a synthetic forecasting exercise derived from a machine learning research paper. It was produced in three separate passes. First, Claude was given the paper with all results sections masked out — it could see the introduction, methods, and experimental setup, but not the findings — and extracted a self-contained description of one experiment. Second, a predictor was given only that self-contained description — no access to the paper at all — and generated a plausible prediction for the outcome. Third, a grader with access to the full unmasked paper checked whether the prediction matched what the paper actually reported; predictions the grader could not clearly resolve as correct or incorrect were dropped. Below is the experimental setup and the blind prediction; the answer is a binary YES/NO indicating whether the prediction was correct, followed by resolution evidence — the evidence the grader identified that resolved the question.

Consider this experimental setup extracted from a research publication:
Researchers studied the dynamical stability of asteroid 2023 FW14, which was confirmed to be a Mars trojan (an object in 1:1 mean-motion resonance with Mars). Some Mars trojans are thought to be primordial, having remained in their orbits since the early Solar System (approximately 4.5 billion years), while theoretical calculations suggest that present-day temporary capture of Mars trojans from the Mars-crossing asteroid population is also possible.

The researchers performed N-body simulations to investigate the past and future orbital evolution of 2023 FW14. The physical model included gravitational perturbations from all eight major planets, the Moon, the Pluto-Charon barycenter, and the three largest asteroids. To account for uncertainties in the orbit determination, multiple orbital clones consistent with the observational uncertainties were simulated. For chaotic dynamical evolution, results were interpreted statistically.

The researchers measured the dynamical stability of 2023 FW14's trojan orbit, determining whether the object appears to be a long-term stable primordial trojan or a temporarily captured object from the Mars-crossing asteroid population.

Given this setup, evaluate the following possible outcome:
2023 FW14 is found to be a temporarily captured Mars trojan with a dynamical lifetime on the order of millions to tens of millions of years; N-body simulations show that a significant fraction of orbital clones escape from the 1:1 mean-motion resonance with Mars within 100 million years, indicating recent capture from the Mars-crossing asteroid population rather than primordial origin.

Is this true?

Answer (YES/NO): YES